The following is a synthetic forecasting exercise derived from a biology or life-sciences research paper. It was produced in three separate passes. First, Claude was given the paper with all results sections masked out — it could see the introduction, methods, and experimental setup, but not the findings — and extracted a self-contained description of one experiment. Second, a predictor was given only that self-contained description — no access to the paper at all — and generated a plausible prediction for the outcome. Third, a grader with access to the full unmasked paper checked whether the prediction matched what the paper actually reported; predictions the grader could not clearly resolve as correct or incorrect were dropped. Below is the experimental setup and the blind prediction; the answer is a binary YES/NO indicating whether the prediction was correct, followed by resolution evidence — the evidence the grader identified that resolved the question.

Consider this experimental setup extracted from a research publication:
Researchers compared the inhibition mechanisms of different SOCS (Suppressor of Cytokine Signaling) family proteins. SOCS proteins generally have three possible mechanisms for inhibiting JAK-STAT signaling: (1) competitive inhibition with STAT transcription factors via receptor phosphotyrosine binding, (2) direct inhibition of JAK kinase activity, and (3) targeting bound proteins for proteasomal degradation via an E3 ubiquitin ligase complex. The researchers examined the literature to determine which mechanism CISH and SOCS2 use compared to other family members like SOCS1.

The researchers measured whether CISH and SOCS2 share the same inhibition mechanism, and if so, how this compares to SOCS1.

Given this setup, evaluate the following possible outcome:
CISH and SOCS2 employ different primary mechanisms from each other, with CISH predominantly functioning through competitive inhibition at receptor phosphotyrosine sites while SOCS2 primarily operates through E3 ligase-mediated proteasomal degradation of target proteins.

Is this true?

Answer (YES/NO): NO